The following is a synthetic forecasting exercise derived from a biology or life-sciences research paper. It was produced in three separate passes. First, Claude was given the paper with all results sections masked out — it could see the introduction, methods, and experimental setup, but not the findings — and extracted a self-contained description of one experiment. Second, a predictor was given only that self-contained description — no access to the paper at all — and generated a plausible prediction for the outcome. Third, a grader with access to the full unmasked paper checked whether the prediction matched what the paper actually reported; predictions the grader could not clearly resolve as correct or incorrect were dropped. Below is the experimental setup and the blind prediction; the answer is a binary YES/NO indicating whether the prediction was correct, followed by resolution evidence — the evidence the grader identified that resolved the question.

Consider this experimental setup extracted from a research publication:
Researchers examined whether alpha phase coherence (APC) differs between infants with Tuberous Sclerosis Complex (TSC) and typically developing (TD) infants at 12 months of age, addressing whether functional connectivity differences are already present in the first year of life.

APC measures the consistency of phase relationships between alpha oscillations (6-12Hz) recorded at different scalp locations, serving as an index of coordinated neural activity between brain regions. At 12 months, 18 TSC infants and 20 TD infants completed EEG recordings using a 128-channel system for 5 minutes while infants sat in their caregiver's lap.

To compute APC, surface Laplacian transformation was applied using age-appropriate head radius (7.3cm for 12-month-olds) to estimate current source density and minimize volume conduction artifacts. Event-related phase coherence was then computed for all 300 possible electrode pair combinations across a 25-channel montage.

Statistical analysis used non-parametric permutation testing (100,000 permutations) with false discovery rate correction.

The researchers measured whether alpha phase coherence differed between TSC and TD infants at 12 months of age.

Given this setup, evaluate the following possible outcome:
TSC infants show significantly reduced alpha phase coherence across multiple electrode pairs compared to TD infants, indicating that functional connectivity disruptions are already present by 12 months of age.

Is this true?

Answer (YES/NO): NO